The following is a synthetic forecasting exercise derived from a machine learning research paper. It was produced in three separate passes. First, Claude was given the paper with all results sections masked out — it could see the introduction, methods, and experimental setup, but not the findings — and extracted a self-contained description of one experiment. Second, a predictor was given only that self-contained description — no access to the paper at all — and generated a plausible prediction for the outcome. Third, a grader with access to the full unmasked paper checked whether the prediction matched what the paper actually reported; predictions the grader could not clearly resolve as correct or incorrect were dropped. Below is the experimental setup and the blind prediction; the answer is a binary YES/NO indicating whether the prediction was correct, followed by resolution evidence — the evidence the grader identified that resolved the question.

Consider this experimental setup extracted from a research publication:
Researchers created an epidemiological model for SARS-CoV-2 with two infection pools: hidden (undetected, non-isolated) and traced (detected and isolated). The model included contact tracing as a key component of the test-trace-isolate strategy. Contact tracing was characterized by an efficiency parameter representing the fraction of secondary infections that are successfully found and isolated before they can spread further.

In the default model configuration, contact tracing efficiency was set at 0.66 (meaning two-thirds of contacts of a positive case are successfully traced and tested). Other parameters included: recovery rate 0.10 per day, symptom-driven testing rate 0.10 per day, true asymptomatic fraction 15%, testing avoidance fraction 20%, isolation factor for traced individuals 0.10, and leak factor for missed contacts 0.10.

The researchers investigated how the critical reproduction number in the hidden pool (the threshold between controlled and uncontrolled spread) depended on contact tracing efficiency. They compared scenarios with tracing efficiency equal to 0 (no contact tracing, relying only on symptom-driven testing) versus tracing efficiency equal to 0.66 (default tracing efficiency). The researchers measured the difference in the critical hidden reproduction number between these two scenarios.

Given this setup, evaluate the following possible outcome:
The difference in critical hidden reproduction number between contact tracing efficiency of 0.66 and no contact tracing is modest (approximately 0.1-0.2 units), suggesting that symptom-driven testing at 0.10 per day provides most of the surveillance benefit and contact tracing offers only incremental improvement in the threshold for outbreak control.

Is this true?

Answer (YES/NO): NO